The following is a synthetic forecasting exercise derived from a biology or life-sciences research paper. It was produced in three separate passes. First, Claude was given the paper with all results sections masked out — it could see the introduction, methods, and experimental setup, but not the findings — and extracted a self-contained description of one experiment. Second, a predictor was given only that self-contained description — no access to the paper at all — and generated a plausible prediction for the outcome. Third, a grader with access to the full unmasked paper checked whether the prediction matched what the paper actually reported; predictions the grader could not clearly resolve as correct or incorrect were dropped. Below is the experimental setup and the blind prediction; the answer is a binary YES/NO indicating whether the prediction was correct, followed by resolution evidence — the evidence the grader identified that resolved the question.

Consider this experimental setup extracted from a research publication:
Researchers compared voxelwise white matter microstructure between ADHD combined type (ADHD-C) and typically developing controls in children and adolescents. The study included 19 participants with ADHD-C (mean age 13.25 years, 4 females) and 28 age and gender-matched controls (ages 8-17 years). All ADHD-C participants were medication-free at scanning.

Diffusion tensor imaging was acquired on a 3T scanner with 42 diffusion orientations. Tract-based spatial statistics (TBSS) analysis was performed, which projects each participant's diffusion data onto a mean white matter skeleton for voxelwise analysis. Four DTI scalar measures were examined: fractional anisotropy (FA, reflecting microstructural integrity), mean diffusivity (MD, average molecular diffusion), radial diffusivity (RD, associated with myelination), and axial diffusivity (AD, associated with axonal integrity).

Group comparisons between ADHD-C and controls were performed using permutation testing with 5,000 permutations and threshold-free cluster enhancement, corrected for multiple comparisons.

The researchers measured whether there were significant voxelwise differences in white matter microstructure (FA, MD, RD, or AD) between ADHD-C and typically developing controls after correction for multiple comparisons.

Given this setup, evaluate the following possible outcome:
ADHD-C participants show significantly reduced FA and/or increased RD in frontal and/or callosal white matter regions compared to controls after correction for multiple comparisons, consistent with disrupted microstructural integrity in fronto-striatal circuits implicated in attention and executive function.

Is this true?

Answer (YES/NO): NO